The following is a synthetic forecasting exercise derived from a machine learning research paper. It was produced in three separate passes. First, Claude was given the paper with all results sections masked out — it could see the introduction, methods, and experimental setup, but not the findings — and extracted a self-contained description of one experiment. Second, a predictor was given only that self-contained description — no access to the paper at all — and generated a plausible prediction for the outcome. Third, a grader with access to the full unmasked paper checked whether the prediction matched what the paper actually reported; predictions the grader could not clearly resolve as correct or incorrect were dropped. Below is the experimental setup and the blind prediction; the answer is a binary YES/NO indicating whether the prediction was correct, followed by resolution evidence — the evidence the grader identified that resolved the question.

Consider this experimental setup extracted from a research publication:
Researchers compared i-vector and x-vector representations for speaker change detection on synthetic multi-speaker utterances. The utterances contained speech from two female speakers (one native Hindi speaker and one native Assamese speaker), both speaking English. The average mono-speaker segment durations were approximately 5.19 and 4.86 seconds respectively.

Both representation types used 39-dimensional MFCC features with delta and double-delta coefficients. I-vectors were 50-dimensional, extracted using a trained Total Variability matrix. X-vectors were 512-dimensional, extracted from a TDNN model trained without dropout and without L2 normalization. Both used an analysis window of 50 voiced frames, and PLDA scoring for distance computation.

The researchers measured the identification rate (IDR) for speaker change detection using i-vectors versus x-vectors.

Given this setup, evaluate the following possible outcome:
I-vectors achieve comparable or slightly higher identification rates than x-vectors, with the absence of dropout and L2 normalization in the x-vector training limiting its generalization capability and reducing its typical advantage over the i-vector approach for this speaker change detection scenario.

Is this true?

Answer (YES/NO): NO